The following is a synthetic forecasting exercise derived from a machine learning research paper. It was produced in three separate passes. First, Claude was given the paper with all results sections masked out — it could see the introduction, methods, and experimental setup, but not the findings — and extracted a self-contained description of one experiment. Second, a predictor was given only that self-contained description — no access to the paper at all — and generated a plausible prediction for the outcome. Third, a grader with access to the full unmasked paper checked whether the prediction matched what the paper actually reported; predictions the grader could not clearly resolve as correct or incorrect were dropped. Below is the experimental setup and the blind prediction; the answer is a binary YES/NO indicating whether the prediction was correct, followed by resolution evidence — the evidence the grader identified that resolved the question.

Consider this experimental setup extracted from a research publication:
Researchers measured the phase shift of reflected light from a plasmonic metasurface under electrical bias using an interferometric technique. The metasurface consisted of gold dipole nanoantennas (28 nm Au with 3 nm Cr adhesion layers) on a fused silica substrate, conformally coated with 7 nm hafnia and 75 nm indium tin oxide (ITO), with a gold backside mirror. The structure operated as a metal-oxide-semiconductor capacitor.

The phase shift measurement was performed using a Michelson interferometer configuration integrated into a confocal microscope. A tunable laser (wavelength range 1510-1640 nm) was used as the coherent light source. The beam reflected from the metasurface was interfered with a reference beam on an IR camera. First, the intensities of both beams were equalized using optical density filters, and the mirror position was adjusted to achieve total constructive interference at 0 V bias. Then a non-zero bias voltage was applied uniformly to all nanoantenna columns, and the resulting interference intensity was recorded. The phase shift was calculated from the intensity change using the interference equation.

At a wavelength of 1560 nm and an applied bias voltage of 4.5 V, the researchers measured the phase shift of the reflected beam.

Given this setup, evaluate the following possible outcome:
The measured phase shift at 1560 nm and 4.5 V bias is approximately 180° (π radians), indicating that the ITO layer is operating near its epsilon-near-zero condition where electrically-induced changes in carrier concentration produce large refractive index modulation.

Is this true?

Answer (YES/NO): NO